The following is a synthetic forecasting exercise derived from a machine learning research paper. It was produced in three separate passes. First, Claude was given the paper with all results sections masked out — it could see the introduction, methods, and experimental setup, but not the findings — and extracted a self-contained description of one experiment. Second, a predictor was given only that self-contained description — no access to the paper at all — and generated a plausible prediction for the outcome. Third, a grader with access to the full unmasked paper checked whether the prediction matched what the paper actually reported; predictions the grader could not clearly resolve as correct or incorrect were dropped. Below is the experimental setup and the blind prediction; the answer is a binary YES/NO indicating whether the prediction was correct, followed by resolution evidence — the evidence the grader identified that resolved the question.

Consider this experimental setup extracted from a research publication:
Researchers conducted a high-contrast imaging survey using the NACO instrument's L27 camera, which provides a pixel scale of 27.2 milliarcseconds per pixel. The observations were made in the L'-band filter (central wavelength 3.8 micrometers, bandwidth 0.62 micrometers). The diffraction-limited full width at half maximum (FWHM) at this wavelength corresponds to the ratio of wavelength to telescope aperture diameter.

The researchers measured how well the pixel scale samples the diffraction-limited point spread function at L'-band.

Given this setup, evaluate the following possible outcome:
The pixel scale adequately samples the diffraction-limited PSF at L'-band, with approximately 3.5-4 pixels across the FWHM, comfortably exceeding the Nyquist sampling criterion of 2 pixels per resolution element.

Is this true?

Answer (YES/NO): YES